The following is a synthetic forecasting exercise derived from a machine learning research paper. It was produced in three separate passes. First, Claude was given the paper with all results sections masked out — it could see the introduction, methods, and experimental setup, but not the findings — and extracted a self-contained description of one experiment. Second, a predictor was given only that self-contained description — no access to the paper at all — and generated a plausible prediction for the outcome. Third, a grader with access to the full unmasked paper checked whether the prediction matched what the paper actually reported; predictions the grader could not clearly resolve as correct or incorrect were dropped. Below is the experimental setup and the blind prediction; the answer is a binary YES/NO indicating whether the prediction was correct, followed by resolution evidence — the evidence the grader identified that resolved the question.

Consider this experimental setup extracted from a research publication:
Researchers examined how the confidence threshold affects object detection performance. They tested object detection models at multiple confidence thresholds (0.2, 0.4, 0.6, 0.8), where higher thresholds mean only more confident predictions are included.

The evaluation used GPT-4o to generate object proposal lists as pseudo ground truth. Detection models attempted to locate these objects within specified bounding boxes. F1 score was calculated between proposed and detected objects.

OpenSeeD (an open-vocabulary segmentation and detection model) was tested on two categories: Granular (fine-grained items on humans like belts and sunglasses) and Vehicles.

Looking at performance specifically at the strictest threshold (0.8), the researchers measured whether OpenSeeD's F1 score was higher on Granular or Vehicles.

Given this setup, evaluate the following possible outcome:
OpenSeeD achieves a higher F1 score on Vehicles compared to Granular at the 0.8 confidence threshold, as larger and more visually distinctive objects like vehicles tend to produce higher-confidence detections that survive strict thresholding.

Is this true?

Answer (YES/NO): YES